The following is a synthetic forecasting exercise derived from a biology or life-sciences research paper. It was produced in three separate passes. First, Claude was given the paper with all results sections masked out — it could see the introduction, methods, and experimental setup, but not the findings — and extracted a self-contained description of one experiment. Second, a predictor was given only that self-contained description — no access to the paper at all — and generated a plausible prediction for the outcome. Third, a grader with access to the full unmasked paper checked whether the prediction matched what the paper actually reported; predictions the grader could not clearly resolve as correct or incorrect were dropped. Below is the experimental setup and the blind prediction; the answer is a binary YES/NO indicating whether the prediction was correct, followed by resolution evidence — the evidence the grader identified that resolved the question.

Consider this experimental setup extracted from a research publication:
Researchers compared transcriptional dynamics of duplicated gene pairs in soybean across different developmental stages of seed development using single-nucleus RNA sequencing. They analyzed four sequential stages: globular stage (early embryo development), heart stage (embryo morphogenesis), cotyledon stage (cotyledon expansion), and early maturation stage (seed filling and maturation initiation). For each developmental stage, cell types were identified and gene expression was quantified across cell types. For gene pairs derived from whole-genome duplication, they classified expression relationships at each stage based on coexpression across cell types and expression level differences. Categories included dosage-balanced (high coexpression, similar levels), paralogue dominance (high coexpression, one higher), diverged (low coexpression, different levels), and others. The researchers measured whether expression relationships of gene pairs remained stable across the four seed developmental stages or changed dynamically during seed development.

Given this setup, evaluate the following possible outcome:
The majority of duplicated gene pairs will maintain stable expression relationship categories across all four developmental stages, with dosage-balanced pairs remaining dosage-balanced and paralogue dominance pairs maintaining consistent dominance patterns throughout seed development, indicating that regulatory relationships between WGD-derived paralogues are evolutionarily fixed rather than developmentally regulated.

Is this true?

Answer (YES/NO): NO